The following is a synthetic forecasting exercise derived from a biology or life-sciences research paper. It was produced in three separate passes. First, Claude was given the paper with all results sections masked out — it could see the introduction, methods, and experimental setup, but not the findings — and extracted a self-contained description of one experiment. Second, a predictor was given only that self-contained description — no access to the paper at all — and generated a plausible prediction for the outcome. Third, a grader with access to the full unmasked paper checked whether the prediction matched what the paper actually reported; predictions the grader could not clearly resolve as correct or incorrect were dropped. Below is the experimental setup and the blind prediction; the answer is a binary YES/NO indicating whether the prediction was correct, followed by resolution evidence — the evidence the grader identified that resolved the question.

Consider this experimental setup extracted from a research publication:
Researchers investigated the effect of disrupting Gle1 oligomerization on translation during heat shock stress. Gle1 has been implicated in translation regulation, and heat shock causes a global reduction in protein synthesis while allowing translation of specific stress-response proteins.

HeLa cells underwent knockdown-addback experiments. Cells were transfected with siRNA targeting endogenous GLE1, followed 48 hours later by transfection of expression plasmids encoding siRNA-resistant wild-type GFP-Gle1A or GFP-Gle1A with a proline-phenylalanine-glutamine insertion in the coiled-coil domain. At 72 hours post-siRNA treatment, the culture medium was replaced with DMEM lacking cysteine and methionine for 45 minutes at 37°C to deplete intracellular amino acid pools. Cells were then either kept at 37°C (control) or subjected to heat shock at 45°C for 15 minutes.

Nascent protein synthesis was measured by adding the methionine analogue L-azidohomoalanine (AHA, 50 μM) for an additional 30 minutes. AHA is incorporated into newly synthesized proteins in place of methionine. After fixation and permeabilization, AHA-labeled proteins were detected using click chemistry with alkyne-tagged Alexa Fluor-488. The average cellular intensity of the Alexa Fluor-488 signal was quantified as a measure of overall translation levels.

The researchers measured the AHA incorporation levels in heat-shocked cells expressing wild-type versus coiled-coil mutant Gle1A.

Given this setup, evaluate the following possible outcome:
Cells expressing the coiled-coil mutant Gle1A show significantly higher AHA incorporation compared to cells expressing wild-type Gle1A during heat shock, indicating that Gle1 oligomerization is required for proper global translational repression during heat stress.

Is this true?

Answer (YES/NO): YES